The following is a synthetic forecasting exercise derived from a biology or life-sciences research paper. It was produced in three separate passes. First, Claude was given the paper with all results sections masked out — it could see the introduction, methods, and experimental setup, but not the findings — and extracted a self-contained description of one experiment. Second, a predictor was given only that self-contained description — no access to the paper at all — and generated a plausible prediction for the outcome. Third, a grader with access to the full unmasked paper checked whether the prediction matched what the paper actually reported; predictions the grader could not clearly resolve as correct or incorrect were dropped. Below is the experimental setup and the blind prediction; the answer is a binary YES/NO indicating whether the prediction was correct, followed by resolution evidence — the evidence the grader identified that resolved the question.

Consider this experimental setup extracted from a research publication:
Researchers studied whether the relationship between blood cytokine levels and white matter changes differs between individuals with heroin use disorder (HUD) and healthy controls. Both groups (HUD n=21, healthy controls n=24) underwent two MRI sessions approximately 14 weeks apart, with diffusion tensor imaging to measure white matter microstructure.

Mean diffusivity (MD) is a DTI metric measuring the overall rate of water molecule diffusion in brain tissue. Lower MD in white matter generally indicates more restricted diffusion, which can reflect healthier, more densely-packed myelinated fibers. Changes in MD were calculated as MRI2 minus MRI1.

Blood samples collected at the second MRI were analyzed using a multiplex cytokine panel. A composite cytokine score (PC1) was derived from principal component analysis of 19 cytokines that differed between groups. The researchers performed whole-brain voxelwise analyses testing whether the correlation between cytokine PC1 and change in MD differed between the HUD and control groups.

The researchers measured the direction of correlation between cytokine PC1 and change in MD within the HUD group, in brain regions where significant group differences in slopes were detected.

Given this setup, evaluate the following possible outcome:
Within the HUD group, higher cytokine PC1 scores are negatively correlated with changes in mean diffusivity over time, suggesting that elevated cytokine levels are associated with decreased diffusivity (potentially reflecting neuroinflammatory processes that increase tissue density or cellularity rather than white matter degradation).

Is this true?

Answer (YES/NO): YES